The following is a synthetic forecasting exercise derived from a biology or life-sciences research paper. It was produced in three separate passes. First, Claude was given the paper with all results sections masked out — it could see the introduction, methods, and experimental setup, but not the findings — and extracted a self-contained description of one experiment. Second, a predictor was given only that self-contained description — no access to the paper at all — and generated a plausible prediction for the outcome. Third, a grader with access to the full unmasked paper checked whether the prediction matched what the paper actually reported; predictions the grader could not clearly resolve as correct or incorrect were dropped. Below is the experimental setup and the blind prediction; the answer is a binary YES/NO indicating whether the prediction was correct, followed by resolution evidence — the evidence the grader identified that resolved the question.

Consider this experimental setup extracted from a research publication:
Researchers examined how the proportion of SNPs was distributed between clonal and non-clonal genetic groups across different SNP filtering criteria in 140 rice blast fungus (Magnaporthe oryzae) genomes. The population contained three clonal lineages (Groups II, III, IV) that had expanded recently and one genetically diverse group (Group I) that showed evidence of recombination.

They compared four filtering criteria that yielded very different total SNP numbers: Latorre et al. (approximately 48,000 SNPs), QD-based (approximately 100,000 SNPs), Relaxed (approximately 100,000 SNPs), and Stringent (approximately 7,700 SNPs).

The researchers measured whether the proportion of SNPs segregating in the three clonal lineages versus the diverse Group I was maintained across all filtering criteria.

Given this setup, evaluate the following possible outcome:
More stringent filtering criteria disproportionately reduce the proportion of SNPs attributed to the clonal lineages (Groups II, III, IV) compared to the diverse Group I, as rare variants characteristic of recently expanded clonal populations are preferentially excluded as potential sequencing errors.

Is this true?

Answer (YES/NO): NO